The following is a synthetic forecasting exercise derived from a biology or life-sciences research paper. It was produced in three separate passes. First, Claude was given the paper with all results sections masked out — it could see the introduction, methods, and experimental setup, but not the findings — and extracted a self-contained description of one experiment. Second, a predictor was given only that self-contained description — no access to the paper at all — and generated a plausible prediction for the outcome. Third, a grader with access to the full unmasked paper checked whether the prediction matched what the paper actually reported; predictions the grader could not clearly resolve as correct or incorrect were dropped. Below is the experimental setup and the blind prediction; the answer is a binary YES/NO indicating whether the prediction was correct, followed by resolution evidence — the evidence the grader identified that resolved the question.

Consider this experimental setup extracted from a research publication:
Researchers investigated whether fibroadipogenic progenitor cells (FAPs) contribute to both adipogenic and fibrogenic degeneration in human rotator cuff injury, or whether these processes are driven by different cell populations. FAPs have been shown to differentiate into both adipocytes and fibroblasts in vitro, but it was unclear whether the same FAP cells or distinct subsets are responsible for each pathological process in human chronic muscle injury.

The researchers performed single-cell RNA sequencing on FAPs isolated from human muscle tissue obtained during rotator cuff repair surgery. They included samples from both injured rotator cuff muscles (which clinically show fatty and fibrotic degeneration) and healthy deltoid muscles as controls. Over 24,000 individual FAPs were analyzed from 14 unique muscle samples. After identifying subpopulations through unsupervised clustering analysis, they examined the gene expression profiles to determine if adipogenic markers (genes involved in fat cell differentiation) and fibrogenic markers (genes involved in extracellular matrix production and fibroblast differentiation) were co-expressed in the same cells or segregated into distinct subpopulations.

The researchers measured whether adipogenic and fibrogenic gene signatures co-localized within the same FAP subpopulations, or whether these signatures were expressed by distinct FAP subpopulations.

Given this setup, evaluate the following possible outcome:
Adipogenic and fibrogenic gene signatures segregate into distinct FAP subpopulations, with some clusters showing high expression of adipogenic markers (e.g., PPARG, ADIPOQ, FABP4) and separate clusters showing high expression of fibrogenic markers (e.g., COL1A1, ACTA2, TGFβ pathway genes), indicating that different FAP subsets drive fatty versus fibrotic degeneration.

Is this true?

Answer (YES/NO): YES